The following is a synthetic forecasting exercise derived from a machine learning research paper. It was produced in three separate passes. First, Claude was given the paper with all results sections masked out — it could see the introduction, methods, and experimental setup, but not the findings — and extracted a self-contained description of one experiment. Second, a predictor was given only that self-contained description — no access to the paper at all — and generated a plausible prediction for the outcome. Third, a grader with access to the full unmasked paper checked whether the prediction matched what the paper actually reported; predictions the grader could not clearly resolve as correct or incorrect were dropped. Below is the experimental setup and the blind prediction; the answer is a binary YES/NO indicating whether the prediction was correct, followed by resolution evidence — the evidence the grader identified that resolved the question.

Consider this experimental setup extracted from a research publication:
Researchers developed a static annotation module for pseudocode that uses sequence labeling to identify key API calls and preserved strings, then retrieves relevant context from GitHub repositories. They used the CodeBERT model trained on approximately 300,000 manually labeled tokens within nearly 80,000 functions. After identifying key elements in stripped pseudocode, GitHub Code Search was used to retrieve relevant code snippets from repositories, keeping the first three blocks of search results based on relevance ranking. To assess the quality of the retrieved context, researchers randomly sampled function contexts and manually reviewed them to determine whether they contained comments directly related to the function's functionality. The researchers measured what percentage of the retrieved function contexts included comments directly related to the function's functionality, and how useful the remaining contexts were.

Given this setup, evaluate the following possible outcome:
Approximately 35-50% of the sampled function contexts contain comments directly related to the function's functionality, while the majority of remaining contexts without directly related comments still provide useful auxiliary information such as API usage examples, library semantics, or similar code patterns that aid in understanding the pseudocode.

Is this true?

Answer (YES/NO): NO